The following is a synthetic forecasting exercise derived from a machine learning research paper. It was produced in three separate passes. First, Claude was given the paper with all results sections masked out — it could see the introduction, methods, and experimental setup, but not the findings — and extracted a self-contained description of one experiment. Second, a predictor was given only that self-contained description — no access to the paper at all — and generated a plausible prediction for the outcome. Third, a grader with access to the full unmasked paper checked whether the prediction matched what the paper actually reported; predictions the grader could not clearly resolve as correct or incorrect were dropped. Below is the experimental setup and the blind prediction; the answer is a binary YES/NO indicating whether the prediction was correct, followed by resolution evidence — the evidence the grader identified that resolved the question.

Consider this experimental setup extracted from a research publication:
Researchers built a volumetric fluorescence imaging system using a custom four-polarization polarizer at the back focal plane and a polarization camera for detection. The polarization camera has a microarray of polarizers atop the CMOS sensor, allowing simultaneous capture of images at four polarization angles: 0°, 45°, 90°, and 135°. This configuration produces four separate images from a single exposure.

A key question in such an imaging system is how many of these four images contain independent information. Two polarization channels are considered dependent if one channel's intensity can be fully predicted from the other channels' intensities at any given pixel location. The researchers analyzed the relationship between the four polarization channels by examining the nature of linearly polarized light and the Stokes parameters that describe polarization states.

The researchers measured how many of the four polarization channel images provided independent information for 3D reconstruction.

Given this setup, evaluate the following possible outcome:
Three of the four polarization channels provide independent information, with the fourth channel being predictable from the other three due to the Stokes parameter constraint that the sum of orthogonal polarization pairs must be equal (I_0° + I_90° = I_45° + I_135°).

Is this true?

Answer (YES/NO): YES